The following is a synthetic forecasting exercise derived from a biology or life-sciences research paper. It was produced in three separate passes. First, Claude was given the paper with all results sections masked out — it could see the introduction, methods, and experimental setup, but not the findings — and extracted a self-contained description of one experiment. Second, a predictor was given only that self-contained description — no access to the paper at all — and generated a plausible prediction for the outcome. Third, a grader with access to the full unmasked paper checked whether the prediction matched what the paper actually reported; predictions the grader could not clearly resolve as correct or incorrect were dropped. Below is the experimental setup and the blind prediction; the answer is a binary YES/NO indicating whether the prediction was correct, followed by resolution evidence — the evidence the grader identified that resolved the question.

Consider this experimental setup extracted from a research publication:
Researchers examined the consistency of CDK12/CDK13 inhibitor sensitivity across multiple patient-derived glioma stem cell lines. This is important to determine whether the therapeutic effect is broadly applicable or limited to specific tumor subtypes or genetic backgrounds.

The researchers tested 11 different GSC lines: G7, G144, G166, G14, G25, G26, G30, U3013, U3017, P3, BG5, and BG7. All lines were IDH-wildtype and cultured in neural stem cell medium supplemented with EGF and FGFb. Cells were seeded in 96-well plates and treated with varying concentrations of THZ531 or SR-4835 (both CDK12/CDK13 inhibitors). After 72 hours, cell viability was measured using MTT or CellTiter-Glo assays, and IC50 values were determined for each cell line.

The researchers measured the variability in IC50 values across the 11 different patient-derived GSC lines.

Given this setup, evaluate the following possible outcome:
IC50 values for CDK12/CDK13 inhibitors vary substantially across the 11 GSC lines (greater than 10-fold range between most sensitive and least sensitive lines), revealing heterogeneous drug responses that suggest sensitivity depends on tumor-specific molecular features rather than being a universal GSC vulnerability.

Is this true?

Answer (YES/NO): NO